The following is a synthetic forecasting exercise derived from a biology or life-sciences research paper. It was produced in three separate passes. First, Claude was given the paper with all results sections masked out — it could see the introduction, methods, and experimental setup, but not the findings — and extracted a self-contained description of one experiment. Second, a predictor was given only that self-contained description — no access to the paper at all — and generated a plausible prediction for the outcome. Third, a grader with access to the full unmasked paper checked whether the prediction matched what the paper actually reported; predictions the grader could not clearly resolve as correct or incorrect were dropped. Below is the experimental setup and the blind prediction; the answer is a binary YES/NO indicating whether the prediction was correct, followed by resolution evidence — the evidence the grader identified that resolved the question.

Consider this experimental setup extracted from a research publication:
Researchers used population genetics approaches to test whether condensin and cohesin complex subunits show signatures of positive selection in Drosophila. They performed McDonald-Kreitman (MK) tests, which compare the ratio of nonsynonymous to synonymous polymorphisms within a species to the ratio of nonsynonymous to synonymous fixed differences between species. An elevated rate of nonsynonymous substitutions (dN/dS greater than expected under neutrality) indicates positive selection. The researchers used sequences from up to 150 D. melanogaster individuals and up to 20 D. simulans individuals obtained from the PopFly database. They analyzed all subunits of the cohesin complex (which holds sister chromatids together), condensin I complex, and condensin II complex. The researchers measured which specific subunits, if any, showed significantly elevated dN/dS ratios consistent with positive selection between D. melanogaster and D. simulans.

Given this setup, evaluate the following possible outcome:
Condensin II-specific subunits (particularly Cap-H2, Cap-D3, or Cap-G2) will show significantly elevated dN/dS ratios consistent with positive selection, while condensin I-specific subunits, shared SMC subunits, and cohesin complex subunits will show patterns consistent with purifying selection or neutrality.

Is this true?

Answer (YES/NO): NO